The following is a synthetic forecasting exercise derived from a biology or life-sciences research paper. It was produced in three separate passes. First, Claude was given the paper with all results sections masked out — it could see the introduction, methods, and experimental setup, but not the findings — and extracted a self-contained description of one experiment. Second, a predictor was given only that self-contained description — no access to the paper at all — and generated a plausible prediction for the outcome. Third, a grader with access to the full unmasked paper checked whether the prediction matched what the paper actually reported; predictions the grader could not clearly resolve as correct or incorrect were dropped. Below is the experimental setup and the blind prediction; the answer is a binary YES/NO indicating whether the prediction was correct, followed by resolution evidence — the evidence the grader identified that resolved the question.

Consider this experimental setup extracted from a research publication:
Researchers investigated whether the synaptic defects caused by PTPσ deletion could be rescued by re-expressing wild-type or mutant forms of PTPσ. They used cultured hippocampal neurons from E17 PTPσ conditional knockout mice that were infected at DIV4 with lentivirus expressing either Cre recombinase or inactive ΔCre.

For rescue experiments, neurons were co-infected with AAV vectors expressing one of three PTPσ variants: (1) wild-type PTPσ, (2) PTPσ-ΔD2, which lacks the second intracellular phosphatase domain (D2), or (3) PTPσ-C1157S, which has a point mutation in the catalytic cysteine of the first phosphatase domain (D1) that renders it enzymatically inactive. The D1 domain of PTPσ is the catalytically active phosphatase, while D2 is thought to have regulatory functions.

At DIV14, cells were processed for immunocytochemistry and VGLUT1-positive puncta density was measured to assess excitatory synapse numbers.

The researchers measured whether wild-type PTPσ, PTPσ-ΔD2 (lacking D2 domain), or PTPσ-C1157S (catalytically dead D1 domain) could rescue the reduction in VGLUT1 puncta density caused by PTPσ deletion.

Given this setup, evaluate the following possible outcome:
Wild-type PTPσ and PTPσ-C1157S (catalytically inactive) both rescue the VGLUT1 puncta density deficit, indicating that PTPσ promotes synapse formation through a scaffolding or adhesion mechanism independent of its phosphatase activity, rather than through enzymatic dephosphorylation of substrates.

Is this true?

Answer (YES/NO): NO